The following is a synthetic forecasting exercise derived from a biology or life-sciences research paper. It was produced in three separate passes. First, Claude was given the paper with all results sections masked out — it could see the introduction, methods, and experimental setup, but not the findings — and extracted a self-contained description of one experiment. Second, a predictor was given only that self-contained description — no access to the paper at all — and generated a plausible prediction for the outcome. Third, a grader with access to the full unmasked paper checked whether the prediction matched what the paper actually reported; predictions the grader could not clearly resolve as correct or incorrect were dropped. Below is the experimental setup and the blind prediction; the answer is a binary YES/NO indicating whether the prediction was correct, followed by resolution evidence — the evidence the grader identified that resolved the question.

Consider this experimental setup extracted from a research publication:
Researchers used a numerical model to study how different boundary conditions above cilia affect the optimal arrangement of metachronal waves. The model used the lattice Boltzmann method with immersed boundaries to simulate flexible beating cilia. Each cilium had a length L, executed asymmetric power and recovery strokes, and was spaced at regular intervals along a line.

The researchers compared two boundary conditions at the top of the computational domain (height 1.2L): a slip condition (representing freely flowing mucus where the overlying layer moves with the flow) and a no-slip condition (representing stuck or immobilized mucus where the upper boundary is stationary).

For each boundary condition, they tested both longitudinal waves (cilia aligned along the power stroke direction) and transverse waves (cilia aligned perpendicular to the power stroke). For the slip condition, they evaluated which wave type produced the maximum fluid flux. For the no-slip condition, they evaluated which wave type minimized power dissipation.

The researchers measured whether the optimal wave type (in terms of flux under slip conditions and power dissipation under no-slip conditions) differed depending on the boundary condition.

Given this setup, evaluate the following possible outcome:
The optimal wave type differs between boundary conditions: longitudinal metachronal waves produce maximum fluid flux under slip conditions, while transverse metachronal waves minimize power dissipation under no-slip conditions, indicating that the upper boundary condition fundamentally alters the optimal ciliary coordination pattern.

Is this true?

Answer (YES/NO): YES